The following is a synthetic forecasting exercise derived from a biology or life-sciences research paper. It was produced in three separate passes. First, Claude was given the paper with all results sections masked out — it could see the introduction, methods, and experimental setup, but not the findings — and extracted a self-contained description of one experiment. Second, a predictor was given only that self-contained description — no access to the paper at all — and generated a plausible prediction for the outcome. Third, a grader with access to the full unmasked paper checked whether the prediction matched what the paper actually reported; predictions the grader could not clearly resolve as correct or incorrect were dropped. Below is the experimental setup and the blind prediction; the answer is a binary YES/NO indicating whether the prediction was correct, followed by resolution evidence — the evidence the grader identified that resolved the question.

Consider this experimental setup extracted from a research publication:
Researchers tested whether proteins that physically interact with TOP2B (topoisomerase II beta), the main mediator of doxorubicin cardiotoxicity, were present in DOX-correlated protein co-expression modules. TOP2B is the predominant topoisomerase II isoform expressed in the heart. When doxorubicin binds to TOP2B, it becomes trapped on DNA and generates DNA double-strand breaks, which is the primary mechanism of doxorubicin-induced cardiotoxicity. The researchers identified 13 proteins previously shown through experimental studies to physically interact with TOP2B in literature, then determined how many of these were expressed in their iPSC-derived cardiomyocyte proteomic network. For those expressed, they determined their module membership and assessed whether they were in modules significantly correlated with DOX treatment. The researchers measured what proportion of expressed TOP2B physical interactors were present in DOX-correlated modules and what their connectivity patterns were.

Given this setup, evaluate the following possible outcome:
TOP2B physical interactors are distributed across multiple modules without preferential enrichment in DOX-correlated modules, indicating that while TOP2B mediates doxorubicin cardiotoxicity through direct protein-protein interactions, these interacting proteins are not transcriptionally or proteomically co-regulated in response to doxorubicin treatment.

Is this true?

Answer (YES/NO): NO